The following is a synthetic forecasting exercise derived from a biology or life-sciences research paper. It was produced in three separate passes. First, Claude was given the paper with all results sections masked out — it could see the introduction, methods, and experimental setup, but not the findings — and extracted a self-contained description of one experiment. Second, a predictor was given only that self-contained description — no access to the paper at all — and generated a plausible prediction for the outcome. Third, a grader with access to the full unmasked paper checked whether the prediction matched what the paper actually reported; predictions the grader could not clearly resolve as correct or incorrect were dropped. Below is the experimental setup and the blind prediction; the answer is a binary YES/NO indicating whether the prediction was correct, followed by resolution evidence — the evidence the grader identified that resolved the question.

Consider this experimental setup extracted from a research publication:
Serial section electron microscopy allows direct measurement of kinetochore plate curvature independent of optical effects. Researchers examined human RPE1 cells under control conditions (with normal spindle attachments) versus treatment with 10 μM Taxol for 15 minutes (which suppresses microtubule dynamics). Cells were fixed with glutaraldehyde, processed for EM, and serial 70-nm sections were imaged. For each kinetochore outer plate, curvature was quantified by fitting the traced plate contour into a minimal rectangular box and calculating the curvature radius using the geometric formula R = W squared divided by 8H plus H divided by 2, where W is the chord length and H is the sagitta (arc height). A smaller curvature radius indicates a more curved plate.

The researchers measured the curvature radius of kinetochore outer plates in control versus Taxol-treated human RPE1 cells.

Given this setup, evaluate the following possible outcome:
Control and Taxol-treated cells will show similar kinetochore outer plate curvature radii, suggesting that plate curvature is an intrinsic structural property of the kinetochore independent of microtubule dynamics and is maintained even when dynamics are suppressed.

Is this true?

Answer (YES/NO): YES